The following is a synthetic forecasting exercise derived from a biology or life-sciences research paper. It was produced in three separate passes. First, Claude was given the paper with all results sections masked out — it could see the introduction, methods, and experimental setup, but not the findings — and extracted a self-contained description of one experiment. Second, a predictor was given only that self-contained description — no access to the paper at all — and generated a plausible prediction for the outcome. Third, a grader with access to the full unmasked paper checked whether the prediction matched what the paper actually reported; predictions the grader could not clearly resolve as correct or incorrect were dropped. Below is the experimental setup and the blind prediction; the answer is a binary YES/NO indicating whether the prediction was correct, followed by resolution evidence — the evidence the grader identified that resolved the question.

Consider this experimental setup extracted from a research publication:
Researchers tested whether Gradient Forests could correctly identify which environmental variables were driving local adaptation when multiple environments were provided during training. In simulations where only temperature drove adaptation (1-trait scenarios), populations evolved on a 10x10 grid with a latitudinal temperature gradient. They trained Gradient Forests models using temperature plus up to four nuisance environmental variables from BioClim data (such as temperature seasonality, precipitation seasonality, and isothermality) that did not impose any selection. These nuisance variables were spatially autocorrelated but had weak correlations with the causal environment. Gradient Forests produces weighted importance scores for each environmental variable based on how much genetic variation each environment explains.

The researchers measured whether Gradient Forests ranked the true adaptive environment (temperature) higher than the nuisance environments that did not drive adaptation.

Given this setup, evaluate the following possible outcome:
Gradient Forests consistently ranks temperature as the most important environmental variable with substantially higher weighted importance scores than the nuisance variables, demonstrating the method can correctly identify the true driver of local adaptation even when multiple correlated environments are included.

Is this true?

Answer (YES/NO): NO